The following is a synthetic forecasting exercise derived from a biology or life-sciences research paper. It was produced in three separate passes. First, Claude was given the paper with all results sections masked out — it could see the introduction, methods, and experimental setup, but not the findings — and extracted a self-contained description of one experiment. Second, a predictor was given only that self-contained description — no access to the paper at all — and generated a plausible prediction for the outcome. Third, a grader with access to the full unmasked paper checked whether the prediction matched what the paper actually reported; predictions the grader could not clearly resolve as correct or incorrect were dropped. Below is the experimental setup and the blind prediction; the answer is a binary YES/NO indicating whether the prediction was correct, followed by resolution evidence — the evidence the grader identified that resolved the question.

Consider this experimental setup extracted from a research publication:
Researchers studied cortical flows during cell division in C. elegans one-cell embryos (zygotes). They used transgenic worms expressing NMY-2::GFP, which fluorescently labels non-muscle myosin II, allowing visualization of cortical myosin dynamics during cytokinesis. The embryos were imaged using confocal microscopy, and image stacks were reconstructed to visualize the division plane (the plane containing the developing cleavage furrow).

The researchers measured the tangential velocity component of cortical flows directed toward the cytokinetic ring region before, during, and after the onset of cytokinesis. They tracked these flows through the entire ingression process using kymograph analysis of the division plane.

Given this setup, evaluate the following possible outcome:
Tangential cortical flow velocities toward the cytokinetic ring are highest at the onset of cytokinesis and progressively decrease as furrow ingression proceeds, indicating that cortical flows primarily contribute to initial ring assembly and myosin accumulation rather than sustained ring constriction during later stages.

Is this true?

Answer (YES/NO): YES